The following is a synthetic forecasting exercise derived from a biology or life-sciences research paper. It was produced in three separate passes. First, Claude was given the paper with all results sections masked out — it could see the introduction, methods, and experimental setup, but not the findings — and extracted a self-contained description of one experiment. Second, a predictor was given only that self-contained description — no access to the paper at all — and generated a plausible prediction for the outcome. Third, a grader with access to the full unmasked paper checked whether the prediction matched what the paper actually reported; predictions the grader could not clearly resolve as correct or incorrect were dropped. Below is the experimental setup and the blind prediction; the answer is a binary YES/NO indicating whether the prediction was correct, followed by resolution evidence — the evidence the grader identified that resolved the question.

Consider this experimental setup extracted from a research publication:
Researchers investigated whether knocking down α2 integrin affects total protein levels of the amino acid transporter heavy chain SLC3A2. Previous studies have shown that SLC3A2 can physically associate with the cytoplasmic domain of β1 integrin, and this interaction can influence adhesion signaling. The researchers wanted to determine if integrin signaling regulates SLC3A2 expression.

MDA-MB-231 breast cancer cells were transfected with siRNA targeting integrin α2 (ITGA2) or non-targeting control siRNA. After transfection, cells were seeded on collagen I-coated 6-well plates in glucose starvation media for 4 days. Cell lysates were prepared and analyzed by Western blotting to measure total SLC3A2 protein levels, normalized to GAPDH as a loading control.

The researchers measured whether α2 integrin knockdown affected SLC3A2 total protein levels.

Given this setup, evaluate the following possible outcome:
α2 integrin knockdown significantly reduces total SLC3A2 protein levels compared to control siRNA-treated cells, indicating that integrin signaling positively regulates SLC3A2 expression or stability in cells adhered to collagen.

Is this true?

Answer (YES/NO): NO